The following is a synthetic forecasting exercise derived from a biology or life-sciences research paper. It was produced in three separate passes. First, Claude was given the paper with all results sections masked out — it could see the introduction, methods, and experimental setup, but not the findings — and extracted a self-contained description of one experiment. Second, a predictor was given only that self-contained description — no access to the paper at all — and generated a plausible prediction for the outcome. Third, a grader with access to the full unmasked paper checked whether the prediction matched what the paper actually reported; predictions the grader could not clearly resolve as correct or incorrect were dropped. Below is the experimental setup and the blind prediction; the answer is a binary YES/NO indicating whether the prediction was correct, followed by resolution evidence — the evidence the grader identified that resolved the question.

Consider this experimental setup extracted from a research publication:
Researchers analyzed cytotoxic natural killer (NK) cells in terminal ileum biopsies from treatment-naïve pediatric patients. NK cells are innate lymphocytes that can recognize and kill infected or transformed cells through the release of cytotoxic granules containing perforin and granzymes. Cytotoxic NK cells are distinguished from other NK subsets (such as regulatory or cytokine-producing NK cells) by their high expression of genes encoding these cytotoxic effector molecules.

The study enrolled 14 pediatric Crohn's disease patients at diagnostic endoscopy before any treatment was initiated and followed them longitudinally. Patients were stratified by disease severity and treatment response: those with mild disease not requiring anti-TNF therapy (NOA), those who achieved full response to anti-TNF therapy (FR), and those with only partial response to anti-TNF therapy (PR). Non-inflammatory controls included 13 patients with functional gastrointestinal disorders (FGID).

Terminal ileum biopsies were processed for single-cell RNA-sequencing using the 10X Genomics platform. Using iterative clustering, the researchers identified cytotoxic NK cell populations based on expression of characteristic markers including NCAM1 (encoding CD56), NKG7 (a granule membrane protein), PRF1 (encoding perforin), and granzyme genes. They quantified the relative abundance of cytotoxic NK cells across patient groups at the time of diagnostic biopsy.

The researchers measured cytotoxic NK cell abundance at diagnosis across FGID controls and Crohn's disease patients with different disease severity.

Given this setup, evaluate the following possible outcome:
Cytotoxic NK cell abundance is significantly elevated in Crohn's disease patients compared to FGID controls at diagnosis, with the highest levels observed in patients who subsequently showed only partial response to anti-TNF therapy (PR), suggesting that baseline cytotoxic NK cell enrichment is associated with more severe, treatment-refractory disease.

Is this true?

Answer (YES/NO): YES